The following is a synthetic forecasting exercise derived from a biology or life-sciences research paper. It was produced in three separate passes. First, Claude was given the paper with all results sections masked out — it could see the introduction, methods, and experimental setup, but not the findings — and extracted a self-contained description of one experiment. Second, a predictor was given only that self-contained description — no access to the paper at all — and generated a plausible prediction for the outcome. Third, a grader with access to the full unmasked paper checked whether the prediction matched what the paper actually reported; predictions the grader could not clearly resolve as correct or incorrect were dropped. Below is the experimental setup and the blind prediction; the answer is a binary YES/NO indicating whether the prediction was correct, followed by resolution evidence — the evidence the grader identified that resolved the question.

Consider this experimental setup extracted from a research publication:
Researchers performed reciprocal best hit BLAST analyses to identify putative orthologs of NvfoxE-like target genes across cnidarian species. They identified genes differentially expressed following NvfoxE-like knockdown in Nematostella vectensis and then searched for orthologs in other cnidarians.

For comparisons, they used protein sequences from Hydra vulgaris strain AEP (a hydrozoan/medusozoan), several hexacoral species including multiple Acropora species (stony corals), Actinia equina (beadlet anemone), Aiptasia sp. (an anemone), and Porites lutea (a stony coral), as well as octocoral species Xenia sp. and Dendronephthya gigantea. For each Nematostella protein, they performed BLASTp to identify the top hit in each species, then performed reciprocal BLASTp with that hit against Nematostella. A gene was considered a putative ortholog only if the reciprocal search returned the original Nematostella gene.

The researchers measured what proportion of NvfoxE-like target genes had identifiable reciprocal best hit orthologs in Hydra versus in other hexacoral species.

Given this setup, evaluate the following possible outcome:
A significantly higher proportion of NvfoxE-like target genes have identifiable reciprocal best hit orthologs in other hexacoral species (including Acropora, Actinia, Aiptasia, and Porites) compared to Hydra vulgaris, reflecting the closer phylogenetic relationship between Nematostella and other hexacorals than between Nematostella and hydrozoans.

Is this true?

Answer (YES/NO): YES